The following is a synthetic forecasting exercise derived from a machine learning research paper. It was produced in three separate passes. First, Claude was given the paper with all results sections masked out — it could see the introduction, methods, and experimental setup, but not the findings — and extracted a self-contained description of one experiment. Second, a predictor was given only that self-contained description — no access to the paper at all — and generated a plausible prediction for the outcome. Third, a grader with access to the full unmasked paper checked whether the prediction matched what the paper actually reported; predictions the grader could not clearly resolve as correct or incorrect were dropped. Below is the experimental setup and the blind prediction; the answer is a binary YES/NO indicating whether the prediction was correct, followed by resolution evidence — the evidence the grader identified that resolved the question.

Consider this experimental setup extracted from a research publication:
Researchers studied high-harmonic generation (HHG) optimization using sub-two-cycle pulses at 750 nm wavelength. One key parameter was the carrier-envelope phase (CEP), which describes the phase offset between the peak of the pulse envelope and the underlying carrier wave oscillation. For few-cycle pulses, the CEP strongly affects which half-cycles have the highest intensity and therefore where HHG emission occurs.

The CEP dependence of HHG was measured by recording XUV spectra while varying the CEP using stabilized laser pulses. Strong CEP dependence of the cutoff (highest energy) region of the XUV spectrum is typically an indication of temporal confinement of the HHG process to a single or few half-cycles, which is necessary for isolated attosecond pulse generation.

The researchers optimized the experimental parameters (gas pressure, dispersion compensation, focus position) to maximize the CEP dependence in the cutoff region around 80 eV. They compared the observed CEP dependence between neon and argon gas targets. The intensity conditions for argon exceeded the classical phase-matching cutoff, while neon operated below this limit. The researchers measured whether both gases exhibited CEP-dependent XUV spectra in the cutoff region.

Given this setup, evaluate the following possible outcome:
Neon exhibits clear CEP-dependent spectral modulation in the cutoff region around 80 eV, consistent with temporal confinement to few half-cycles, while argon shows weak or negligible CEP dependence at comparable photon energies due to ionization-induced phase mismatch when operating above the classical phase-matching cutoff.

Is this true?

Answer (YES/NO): NO